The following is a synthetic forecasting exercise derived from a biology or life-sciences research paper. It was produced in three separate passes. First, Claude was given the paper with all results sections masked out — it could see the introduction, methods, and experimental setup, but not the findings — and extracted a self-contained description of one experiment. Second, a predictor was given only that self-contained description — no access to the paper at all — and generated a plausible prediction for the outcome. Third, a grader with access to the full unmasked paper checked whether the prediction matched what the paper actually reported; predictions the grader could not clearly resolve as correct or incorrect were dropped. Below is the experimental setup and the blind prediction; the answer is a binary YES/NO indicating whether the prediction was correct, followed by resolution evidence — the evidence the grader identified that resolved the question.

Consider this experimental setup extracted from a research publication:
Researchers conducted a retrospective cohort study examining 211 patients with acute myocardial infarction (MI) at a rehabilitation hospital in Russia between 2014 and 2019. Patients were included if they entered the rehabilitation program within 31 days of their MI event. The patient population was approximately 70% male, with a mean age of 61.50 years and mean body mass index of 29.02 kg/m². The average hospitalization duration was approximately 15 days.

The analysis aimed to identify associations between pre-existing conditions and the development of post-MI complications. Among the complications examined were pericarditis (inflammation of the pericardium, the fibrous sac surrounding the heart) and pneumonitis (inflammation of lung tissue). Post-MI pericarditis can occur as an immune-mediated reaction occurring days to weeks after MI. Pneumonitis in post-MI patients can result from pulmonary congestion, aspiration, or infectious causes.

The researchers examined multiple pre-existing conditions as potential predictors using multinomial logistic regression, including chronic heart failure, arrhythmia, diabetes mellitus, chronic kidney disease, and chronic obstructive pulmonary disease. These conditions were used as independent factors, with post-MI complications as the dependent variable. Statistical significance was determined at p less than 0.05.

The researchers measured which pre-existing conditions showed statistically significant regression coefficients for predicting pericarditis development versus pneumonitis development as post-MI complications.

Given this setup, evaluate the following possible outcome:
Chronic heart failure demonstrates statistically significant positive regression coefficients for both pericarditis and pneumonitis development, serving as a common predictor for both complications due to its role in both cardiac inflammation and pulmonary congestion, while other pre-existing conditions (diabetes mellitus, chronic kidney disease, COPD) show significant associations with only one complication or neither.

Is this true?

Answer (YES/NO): NO